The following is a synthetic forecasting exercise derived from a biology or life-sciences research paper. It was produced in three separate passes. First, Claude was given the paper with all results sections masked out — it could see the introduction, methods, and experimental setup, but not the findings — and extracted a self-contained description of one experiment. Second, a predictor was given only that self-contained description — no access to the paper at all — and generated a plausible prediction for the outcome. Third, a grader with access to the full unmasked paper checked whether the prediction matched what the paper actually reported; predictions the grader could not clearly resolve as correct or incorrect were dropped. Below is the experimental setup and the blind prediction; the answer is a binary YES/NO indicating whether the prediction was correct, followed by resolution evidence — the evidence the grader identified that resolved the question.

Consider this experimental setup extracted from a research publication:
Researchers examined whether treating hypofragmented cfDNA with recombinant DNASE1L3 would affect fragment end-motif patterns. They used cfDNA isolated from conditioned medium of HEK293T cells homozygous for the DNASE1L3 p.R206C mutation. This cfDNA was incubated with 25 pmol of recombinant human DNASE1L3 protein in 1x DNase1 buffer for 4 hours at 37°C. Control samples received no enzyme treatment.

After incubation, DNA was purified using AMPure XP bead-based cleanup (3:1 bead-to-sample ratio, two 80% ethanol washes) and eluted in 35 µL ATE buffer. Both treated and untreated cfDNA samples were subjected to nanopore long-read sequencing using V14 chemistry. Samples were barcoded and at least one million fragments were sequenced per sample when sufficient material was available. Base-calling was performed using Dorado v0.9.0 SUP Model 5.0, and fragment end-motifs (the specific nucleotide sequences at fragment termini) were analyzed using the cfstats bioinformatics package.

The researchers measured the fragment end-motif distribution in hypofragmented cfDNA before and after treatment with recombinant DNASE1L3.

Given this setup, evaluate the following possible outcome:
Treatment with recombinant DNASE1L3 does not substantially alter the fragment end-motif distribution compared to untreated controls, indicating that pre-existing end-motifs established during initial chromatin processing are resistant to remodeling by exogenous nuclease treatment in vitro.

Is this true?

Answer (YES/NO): NO